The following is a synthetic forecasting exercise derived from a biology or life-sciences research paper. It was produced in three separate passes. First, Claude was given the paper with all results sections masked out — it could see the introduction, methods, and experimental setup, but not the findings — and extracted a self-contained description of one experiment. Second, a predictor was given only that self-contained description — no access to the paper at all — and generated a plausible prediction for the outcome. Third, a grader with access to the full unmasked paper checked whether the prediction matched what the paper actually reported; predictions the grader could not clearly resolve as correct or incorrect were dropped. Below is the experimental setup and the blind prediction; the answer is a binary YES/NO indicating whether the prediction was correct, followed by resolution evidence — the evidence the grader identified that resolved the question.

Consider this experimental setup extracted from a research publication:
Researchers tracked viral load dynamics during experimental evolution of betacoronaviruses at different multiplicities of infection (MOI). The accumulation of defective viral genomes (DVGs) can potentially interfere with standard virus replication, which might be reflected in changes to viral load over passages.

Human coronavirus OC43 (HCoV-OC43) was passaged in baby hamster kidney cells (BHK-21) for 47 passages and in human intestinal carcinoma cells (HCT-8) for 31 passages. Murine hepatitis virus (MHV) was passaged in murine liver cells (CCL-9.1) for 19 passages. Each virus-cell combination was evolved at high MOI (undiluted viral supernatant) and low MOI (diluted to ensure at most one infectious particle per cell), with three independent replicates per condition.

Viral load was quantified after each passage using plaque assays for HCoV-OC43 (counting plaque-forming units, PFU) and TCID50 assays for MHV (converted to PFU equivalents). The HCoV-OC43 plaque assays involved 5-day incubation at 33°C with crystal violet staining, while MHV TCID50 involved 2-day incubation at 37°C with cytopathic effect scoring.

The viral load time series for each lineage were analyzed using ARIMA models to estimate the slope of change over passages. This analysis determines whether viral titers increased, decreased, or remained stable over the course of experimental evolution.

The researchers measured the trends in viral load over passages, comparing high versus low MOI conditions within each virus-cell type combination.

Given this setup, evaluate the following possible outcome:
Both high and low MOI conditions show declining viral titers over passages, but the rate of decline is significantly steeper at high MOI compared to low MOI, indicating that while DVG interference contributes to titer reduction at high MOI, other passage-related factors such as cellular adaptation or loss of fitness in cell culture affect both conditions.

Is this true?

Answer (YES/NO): NO